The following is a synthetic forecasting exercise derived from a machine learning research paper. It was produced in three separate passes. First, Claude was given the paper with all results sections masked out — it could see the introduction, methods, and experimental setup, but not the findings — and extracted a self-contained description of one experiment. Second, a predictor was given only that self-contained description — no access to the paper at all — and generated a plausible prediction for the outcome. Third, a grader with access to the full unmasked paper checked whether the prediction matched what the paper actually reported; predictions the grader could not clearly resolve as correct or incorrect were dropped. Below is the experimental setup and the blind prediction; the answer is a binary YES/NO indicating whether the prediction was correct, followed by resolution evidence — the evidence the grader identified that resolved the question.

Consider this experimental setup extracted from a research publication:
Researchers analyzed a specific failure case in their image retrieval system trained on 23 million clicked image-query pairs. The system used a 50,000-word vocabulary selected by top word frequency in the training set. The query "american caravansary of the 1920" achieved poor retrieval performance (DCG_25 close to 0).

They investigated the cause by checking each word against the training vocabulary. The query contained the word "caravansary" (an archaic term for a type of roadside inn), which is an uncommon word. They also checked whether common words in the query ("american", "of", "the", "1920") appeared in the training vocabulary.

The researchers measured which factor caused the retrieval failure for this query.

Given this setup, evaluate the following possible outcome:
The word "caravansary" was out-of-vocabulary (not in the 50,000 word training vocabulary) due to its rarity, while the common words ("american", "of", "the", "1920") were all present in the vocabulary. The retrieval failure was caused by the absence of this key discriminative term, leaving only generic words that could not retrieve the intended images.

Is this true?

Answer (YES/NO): YES